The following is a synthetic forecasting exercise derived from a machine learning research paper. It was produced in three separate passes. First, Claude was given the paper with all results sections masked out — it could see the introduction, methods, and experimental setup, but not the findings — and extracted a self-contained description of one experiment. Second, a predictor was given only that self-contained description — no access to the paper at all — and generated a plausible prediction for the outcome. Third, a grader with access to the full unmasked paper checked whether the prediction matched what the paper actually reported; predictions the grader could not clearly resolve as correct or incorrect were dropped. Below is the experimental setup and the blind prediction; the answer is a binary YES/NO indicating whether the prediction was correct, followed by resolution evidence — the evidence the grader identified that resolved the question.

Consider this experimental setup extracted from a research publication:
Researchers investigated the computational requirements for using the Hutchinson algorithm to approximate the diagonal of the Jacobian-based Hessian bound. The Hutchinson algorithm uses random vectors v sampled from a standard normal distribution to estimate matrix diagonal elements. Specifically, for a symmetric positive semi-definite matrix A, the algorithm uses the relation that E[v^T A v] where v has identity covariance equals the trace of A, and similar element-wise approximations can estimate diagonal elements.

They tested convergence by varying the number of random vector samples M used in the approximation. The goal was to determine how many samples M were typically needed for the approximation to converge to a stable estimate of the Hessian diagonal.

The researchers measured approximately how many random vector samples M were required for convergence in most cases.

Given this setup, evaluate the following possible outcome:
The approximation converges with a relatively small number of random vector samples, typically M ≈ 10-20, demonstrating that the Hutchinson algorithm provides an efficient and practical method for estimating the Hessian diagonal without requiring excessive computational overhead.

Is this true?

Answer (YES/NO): NO